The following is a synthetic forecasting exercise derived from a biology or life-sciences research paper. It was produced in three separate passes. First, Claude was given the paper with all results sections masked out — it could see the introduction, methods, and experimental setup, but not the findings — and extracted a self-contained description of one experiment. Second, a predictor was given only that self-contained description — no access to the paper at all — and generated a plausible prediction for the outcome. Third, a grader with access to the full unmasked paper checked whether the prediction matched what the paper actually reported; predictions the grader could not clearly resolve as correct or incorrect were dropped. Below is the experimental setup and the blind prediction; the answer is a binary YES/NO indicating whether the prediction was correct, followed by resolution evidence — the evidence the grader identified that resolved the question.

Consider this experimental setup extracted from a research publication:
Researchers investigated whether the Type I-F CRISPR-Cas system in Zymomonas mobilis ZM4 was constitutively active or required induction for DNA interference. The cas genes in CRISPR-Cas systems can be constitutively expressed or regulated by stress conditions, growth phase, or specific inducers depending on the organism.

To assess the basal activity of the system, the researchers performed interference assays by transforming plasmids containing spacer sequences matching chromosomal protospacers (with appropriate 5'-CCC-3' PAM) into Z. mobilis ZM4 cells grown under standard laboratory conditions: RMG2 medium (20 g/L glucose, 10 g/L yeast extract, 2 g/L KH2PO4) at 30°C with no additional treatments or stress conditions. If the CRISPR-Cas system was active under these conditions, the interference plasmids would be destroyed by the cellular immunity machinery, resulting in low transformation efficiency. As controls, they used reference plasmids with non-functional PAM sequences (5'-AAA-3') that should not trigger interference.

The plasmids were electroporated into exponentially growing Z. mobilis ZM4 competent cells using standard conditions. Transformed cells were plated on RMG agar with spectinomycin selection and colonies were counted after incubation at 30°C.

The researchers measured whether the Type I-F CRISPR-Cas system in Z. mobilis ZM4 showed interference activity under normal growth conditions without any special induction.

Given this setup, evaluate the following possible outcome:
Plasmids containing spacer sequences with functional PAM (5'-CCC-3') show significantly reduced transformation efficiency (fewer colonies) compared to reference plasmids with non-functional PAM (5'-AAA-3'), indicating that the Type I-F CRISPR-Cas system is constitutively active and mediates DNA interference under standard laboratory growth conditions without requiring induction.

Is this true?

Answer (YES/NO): YES